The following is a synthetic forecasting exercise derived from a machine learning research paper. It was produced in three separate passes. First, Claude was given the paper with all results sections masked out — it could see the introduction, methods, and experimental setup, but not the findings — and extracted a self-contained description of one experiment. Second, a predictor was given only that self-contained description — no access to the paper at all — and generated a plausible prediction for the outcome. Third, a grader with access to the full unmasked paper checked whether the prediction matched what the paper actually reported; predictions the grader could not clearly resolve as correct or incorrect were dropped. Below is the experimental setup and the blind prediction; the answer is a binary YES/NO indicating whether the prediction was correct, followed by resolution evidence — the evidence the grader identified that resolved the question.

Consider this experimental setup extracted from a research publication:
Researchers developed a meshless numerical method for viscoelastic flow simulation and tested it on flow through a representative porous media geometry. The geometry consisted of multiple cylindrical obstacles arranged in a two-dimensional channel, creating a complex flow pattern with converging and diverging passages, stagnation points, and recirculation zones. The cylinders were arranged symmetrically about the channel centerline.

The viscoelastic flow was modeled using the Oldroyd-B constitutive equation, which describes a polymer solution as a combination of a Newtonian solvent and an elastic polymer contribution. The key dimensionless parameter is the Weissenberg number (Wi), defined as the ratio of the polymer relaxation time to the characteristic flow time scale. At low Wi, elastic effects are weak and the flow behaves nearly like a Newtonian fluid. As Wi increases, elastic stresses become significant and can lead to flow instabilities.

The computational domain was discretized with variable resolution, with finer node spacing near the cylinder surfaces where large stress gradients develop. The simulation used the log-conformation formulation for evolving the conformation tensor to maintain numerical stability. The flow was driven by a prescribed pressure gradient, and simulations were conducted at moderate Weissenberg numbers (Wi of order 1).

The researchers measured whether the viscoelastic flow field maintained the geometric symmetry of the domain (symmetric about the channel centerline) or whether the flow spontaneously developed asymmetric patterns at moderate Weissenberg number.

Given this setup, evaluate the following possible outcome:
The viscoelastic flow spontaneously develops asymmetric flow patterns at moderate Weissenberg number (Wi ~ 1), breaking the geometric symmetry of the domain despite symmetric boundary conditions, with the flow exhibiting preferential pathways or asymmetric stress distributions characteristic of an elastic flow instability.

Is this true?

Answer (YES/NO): YES